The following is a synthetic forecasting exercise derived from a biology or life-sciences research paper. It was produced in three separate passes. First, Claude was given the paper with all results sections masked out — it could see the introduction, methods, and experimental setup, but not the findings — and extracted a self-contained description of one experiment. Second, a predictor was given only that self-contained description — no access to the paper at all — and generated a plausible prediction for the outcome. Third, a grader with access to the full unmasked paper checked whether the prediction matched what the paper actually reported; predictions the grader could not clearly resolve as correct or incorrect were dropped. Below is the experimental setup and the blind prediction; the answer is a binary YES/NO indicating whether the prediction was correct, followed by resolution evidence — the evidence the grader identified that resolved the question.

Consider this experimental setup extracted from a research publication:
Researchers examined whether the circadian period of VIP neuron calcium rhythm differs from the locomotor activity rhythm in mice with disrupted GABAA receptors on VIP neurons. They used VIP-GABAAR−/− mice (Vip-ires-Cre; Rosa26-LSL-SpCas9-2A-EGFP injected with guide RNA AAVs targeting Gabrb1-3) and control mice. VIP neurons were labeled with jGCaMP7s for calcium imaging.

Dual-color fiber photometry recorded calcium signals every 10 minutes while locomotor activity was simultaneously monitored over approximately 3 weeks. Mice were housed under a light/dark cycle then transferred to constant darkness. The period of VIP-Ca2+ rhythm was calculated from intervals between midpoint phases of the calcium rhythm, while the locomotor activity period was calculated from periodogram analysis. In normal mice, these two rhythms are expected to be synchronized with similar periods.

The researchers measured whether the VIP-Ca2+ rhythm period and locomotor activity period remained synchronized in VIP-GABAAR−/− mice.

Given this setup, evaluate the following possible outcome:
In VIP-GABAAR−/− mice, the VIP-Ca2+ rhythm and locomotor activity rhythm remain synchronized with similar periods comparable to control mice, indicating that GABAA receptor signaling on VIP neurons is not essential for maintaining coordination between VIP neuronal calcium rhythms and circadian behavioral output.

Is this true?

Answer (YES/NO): YES